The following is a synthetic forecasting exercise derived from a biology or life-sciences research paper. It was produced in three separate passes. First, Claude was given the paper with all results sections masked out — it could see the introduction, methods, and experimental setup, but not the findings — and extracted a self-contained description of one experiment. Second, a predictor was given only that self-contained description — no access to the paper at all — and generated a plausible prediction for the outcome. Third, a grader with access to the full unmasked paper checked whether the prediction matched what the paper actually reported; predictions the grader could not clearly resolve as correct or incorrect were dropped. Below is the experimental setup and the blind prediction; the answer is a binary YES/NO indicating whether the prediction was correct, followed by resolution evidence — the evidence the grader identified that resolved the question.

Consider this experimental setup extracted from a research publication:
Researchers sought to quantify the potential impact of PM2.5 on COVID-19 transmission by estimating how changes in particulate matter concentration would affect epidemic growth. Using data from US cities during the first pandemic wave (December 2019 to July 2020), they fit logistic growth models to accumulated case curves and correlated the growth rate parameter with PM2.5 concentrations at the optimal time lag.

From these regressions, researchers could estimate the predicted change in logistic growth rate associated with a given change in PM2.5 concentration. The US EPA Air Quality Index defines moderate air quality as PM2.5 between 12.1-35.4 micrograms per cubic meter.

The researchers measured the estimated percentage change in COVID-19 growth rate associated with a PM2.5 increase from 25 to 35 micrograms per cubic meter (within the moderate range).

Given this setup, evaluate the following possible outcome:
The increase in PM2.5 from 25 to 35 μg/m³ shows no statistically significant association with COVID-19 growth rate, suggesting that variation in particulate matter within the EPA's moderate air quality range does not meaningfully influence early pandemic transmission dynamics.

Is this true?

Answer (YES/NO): NO